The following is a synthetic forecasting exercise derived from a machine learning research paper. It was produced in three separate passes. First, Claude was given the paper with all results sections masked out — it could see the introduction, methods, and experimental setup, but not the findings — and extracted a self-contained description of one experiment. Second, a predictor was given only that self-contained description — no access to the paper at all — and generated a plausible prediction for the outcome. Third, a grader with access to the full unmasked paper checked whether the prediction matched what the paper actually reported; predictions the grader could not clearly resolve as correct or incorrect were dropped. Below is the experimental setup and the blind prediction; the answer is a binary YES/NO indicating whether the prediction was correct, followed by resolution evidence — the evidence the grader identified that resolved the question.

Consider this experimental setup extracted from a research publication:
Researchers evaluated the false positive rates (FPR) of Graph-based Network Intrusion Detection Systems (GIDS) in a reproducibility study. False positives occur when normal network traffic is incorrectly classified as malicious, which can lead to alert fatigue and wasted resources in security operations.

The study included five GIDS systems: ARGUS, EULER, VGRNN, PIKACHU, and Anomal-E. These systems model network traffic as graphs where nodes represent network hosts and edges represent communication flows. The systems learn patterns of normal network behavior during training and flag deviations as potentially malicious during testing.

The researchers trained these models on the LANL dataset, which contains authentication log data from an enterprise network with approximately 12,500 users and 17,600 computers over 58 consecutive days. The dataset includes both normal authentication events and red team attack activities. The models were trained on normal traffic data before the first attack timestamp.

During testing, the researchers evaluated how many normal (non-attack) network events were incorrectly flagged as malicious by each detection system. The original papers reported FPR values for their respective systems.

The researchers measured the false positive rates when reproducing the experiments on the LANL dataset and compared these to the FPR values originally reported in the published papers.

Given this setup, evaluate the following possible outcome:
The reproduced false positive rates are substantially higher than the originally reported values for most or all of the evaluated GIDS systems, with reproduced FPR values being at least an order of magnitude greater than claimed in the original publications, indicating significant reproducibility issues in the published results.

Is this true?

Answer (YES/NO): NO